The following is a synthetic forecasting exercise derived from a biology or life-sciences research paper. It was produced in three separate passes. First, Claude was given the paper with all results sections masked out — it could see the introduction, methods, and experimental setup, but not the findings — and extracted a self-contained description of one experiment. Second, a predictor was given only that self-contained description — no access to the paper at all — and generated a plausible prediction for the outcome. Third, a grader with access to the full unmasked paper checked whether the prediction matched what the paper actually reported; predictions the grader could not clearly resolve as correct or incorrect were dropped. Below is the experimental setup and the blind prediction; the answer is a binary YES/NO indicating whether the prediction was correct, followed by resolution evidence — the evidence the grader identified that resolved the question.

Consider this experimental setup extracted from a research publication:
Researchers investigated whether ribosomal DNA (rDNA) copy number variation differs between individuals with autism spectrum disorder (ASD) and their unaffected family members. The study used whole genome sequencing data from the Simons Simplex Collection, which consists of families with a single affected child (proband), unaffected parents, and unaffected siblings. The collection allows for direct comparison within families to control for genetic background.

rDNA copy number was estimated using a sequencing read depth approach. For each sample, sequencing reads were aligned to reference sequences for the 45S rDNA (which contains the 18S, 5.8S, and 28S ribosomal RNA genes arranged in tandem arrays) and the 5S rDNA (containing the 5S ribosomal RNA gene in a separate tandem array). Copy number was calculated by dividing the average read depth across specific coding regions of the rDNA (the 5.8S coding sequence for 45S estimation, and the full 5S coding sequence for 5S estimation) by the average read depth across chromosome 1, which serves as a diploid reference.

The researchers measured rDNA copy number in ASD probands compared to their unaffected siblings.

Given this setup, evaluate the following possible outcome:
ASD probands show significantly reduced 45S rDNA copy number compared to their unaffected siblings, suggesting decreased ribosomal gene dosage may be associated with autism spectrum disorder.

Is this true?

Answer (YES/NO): NO